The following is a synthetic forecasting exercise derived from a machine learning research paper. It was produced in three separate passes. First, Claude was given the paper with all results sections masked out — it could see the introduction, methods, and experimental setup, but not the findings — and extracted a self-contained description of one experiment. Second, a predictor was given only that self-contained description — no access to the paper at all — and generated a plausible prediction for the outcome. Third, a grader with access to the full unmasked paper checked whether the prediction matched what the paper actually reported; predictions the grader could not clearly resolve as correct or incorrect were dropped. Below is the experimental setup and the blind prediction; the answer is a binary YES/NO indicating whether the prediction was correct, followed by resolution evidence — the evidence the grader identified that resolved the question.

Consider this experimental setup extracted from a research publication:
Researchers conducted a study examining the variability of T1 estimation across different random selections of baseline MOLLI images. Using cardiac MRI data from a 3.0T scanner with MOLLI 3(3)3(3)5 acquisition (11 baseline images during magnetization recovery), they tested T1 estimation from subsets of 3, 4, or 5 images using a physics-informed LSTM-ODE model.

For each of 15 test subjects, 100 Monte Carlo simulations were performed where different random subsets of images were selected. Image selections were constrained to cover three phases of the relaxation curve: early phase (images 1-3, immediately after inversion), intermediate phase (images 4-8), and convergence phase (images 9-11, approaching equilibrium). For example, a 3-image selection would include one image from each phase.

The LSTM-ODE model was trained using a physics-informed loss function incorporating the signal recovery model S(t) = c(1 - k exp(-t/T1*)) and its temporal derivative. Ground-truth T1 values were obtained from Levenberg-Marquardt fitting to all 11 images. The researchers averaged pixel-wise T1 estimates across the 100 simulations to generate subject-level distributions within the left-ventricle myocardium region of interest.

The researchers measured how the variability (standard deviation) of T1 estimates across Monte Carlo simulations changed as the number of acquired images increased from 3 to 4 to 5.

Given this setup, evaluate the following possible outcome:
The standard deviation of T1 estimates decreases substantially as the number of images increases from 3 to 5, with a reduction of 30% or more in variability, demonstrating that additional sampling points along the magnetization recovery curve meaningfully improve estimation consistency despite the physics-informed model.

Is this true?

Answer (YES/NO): YES